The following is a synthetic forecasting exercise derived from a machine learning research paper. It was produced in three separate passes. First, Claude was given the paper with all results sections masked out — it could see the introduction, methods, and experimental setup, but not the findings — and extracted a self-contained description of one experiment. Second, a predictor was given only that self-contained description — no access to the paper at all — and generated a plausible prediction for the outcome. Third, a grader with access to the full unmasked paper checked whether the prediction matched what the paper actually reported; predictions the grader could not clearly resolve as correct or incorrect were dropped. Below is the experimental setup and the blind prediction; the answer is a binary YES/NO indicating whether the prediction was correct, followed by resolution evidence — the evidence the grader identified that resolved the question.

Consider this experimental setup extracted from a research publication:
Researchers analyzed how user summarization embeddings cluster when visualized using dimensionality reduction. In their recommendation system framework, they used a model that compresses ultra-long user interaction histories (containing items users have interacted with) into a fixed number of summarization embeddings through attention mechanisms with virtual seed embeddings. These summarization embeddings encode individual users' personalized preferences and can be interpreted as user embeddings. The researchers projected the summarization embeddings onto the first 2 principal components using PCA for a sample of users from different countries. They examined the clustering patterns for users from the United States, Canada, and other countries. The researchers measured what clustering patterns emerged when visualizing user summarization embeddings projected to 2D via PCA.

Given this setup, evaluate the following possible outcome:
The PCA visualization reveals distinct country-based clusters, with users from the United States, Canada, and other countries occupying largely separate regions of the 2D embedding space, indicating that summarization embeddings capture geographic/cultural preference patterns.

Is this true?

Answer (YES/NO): NO